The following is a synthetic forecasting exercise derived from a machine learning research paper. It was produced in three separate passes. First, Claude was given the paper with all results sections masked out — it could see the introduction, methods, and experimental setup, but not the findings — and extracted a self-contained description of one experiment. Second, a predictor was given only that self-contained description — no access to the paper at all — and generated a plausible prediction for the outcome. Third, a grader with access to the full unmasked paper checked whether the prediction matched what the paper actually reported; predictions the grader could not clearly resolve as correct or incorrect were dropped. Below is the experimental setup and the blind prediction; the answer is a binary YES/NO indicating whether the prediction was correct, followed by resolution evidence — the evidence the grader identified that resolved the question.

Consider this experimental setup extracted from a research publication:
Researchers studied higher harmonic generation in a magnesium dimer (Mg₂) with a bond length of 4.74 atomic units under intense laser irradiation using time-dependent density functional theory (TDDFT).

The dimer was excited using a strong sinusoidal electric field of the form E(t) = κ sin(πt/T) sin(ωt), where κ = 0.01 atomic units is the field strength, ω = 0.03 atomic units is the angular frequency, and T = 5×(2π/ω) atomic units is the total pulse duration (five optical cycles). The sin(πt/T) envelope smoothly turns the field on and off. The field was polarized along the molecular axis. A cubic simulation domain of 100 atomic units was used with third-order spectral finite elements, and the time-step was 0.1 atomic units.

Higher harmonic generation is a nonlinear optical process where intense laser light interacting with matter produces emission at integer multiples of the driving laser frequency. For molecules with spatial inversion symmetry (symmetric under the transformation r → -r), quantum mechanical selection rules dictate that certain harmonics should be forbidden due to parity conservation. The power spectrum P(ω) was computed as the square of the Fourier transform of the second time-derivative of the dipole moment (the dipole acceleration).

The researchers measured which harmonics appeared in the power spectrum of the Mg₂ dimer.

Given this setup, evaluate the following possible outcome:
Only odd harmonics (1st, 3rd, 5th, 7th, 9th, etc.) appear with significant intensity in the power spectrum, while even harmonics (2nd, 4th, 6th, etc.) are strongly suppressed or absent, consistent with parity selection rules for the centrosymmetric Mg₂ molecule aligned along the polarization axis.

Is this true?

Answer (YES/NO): YES